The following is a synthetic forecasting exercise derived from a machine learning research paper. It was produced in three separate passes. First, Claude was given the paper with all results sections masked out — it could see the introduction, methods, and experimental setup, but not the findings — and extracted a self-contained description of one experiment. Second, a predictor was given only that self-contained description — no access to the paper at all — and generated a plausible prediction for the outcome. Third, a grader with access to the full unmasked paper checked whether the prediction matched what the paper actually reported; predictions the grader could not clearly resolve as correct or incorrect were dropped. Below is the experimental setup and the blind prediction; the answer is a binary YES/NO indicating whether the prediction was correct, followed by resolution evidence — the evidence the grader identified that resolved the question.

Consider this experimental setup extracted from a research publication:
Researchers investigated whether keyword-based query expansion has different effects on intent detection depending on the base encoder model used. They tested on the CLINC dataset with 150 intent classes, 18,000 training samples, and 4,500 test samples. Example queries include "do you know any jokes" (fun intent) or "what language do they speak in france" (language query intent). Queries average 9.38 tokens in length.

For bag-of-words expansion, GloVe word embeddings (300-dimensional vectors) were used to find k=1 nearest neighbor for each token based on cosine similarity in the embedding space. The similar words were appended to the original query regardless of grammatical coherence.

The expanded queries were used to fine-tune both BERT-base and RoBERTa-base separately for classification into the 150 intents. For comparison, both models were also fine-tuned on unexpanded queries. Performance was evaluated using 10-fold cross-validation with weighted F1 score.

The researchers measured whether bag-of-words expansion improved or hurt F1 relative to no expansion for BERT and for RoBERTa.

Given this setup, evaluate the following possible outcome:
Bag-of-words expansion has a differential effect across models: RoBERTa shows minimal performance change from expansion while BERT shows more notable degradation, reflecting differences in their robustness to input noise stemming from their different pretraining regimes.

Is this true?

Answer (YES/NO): NO